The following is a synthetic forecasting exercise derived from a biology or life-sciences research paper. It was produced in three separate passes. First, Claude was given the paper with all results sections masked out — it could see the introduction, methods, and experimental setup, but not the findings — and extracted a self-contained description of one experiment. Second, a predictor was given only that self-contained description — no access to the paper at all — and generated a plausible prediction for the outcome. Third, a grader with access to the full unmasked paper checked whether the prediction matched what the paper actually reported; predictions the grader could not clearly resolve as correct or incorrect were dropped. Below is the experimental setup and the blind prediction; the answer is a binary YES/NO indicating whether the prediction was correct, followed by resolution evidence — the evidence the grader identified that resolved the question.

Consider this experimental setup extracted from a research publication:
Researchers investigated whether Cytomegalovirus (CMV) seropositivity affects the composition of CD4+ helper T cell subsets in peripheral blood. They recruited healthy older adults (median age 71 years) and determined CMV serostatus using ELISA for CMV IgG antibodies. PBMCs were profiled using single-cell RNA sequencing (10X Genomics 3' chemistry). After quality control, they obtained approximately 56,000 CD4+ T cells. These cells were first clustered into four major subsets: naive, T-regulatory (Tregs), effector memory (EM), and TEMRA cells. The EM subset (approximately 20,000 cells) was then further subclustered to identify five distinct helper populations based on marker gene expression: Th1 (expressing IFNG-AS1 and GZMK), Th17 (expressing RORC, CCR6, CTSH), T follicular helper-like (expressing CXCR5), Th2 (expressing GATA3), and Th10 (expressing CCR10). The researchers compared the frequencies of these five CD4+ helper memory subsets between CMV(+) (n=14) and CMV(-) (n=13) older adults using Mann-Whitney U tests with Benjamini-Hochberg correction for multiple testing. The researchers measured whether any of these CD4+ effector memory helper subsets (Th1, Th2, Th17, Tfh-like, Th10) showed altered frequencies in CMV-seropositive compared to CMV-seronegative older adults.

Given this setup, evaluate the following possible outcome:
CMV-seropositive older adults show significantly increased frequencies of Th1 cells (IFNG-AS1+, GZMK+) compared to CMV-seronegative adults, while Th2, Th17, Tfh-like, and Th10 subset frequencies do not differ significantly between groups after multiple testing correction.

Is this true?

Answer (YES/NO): NO